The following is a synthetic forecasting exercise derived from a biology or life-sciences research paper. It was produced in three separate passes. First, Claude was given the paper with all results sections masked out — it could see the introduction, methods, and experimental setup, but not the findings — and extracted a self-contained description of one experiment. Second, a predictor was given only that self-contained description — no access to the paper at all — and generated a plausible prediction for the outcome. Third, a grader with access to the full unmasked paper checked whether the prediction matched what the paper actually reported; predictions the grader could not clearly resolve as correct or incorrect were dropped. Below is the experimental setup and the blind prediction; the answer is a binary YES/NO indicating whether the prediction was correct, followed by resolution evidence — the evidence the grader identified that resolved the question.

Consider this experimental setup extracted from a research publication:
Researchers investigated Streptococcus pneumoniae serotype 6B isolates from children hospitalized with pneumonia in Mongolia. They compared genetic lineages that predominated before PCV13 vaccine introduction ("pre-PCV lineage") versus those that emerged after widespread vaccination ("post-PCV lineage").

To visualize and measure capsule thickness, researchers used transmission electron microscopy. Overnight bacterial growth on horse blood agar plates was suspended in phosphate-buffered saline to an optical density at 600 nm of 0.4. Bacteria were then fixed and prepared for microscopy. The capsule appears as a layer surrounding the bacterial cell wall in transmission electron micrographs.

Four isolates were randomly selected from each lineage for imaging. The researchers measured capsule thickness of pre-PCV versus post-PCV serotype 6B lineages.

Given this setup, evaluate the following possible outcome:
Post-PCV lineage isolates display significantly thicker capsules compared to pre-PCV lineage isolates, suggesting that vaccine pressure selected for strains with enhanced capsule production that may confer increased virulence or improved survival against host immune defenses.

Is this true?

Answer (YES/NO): NO